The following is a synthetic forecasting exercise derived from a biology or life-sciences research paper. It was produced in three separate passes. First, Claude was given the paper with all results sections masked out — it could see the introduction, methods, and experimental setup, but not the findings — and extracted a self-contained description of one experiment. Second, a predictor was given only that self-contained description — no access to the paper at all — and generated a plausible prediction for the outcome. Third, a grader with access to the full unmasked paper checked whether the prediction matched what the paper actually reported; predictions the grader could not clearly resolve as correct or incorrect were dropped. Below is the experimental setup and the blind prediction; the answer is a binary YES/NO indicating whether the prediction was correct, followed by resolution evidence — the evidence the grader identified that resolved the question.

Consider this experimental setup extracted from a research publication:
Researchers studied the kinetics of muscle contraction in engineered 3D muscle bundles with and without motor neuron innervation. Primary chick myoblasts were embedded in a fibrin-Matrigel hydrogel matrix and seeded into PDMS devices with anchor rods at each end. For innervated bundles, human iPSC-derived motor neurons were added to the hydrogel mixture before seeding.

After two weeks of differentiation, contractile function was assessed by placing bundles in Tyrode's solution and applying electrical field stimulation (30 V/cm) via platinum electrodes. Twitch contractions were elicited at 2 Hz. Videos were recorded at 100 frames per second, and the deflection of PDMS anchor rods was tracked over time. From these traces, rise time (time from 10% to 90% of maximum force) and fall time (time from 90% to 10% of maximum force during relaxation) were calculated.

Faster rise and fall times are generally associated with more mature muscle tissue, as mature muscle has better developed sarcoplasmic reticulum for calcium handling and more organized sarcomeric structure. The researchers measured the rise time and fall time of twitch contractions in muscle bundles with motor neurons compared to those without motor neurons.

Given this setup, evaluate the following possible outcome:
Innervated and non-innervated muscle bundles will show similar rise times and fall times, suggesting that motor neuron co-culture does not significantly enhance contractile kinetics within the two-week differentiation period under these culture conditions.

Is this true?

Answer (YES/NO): NO